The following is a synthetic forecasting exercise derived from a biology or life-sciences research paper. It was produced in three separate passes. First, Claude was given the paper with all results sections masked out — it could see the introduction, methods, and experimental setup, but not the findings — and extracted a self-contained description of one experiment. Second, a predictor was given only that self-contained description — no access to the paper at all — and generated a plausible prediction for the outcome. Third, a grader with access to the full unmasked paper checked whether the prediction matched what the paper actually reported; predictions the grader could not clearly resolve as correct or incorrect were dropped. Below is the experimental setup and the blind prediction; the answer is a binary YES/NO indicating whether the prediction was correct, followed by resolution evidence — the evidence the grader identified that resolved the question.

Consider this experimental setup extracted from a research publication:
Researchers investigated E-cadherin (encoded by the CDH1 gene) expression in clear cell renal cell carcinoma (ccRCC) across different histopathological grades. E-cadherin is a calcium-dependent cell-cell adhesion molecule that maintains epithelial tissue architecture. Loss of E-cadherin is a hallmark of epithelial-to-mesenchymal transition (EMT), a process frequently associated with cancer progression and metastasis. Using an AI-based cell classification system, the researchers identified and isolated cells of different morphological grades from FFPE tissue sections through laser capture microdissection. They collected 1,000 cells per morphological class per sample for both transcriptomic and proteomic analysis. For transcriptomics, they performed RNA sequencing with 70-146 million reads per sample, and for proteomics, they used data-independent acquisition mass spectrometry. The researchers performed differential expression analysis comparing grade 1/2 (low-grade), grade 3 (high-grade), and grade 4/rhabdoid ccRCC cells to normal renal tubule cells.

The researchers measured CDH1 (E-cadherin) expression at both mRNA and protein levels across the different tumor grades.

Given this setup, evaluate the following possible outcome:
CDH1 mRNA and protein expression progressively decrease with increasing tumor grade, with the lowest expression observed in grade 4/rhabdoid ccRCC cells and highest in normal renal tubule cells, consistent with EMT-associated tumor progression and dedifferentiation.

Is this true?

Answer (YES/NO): NO